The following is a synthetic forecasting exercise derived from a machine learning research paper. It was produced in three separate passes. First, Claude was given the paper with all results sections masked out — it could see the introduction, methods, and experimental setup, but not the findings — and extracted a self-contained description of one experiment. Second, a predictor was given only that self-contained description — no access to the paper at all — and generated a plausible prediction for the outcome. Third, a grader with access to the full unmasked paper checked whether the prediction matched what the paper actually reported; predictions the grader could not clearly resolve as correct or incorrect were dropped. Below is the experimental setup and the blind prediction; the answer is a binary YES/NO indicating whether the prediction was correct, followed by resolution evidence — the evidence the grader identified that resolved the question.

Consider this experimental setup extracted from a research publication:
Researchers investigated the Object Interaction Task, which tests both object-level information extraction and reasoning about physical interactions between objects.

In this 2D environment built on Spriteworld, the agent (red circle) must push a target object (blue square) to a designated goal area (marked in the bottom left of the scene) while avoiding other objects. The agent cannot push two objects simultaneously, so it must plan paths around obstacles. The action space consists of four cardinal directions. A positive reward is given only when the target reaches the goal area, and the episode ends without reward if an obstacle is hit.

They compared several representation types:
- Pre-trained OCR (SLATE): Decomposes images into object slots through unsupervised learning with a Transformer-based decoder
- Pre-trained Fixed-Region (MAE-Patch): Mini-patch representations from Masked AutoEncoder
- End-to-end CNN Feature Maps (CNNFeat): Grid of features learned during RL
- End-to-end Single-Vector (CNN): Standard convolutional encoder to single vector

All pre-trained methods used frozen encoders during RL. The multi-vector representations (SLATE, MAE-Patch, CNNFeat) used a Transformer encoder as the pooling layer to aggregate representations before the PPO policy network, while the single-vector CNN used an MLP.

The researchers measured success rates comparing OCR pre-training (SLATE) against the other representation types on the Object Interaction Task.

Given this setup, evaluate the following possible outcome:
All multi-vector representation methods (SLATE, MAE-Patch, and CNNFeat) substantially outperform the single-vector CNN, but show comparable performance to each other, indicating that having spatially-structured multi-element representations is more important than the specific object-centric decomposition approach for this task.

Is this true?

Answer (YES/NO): NO